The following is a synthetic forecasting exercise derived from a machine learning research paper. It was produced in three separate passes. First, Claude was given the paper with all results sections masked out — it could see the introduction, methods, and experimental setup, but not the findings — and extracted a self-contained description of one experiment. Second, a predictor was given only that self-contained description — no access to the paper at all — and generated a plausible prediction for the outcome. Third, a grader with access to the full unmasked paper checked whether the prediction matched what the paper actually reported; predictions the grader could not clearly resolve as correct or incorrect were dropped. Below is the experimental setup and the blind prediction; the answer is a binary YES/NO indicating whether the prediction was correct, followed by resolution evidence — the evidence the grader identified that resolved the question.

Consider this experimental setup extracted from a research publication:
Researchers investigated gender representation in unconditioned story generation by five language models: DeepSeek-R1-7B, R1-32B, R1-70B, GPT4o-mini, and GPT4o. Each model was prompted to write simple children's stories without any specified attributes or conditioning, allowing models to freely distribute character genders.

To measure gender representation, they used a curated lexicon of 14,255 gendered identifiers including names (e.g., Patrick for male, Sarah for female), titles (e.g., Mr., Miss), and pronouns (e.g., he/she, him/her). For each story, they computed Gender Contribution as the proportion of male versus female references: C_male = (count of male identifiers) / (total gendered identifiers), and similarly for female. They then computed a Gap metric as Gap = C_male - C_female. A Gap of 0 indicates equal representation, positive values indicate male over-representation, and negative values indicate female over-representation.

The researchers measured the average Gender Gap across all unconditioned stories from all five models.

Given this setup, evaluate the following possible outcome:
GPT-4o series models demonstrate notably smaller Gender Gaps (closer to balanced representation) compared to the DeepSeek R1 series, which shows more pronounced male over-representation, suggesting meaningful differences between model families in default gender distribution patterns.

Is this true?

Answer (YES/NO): NO